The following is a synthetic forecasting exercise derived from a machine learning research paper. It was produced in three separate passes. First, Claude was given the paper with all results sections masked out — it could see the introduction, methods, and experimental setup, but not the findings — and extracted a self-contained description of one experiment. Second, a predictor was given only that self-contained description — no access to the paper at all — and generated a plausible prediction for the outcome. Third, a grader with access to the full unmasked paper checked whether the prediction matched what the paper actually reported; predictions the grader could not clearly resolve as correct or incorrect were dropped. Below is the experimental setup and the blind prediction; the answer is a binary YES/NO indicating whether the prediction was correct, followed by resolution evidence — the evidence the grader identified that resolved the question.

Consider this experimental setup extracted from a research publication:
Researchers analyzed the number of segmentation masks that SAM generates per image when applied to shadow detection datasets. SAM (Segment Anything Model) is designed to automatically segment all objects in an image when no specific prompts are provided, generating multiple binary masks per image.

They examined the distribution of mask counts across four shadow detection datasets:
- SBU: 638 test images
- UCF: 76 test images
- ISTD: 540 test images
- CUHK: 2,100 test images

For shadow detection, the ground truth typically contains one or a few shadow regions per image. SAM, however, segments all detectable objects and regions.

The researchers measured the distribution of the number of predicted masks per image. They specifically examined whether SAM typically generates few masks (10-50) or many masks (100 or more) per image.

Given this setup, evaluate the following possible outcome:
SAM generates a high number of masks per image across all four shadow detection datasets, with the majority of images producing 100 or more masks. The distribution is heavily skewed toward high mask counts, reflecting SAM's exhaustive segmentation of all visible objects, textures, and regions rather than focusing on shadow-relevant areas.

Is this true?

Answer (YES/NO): NO